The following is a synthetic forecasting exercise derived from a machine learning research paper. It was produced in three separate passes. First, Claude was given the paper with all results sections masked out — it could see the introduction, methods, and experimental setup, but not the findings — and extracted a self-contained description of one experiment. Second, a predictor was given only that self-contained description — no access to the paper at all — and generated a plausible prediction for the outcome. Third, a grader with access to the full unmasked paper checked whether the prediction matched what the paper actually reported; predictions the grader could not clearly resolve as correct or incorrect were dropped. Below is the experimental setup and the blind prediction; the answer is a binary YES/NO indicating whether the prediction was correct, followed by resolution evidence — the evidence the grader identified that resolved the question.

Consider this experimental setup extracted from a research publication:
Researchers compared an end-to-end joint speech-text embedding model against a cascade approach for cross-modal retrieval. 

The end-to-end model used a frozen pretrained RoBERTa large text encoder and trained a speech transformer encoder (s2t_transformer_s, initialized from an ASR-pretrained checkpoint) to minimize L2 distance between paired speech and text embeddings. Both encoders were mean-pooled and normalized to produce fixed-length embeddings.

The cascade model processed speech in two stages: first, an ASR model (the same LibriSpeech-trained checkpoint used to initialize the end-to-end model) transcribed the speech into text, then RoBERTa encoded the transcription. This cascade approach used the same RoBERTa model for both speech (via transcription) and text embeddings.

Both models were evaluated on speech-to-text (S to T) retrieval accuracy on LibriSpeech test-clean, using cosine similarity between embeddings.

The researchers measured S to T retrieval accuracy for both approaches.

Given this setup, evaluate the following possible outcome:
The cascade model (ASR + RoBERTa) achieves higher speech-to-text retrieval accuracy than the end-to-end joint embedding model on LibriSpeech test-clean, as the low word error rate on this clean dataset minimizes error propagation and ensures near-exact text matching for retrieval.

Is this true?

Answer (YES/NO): YES